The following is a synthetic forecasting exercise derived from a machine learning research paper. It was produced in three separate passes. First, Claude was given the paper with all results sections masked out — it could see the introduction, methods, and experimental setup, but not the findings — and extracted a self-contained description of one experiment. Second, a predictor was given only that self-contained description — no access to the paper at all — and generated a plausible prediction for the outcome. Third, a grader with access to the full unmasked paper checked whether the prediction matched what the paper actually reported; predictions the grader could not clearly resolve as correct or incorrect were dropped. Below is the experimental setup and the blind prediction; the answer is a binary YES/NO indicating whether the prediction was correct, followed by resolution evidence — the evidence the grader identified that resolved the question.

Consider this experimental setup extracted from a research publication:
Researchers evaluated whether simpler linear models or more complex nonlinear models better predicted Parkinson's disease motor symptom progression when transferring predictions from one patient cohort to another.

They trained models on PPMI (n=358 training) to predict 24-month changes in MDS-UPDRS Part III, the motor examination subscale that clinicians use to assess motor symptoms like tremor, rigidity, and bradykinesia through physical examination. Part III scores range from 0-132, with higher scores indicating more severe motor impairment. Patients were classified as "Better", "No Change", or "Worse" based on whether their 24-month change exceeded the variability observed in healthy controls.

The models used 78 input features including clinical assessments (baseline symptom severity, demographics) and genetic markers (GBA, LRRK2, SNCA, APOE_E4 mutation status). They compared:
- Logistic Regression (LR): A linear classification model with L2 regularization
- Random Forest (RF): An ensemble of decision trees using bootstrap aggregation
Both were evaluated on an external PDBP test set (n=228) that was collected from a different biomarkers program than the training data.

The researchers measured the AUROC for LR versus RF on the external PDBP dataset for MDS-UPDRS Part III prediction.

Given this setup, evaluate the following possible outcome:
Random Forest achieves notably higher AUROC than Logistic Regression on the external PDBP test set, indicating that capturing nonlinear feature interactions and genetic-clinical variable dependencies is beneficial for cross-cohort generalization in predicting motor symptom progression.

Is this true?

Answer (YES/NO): NO